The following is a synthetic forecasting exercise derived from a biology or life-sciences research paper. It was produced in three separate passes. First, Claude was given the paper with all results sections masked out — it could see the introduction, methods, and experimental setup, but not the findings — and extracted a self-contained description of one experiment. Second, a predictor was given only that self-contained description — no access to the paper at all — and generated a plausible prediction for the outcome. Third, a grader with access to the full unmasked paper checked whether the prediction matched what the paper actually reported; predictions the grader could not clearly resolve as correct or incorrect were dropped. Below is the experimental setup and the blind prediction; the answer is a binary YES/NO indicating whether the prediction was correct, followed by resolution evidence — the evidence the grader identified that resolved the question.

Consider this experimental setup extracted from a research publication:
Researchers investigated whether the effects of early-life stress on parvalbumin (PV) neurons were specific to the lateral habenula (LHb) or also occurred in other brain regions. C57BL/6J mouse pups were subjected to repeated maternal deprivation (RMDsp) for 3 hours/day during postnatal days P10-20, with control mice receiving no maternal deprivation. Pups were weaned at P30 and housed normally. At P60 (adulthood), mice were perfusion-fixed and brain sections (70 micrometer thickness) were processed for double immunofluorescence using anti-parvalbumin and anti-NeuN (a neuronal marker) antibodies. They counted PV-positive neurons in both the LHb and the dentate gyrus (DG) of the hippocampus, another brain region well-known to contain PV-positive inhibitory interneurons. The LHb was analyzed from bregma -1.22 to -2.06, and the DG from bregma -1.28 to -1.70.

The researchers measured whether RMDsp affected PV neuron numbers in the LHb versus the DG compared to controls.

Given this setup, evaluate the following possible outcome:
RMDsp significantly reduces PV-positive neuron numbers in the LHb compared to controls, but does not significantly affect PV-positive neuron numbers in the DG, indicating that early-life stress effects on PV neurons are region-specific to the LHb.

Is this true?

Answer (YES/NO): YES